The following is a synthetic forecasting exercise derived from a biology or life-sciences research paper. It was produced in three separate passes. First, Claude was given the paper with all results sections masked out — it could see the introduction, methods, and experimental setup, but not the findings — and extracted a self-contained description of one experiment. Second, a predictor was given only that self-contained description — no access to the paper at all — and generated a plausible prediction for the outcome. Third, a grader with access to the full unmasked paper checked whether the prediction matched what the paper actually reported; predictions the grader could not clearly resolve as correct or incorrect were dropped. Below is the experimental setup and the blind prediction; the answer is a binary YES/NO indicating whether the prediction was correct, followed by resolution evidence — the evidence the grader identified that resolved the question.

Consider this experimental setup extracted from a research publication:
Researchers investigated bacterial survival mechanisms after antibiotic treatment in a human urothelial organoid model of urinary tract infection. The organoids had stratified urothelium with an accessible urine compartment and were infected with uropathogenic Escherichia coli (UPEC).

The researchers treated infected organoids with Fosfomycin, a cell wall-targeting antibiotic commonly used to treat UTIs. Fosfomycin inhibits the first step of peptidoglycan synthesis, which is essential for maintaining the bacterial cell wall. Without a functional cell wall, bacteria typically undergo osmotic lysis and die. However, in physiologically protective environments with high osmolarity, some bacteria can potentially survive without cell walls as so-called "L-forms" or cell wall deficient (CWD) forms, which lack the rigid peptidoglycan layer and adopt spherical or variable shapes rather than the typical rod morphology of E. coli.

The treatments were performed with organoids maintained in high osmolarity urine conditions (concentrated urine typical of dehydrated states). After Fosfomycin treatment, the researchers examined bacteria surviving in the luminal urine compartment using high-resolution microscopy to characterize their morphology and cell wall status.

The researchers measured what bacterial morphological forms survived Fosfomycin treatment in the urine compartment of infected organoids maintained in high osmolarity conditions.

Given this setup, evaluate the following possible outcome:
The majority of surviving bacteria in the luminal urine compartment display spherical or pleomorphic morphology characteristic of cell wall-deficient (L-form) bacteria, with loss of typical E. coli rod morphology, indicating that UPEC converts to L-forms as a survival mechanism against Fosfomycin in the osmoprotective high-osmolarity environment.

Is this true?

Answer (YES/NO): YES